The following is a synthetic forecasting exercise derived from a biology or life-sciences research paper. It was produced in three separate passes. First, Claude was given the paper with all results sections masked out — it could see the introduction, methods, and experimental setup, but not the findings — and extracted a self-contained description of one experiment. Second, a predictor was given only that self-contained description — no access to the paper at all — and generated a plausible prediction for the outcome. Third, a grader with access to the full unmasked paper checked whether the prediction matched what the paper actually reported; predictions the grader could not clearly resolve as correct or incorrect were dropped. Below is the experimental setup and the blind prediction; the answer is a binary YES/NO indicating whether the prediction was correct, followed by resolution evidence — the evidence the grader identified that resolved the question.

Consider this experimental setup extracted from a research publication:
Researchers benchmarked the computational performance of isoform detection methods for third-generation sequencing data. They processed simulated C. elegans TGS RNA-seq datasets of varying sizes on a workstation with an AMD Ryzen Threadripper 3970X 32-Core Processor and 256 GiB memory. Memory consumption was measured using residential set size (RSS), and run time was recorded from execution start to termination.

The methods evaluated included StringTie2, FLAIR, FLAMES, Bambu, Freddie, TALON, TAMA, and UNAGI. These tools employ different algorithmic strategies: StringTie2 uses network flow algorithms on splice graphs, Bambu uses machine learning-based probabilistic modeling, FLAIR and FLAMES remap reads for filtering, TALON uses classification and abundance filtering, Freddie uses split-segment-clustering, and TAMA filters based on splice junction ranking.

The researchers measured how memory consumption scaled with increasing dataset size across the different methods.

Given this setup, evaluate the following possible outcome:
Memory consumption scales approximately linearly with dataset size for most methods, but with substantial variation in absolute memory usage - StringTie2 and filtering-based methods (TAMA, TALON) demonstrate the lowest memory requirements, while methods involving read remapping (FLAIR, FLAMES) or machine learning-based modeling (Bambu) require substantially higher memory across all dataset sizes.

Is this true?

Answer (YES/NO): NO